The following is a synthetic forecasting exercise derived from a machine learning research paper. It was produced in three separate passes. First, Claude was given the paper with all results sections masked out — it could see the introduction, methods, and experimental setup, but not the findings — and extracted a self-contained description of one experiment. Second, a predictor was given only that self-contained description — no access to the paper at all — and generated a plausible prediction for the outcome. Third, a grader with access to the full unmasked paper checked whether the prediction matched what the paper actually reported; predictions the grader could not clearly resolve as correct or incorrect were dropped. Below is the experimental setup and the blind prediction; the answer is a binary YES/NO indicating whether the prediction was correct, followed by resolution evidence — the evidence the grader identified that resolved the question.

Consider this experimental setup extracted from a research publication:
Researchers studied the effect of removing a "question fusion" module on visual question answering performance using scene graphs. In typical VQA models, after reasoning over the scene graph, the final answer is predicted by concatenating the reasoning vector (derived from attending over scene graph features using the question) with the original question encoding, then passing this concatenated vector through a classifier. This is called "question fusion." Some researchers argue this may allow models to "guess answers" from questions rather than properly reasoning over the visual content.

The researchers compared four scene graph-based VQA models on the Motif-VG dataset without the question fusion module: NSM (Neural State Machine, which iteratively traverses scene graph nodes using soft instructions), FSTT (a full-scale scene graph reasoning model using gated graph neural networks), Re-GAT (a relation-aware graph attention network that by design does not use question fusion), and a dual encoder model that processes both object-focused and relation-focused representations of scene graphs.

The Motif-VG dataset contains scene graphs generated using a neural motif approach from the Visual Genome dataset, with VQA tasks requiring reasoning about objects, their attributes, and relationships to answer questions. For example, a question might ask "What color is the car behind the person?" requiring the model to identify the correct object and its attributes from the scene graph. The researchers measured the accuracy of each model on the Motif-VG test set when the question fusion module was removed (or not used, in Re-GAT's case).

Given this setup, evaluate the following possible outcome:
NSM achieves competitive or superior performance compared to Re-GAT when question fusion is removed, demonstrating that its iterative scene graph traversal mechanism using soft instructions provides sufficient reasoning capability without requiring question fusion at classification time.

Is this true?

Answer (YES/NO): NO